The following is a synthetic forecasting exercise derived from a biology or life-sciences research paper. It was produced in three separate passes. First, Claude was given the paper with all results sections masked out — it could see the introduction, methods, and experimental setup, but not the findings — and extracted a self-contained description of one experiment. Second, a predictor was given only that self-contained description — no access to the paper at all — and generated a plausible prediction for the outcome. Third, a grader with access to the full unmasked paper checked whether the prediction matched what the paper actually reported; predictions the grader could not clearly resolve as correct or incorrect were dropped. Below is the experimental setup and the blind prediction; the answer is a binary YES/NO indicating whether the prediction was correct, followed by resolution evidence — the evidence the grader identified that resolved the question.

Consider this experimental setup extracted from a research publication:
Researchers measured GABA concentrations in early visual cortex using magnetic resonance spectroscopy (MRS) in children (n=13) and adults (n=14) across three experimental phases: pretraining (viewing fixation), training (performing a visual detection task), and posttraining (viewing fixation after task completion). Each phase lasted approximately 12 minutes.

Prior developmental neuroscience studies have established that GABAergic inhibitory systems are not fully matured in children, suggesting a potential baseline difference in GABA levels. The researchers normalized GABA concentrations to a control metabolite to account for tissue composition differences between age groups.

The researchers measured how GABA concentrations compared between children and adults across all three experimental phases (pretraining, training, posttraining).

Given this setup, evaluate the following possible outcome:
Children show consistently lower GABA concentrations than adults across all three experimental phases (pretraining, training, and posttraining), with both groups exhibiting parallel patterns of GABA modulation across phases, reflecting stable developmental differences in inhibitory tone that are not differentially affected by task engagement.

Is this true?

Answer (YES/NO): NO